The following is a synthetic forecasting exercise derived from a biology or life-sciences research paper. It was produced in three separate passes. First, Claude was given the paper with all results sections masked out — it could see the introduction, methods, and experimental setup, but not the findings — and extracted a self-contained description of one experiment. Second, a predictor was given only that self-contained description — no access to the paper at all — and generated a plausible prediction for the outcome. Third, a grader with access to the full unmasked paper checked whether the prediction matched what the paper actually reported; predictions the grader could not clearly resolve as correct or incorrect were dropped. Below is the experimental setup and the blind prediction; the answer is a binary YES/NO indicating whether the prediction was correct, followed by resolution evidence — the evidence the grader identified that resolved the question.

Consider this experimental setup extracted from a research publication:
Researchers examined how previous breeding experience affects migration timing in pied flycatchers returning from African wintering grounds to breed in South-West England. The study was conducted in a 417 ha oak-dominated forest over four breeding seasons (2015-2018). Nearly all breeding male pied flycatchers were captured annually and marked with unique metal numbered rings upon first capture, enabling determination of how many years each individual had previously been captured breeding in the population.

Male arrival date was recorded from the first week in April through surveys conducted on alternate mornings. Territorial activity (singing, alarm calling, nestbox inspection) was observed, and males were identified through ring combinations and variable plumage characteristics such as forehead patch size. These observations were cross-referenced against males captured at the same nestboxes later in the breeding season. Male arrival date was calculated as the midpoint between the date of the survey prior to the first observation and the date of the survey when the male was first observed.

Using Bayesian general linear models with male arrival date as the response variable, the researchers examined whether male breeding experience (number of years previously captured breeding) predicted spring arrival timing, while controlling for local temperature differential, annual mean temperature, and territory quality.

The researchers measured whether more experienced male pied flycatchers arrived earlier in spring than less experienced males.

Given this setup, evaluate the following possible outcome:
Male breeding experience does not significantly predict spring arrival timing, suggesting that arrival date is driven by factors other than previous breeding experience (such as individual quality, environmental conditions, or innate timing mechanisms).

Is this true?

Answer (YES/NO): NO